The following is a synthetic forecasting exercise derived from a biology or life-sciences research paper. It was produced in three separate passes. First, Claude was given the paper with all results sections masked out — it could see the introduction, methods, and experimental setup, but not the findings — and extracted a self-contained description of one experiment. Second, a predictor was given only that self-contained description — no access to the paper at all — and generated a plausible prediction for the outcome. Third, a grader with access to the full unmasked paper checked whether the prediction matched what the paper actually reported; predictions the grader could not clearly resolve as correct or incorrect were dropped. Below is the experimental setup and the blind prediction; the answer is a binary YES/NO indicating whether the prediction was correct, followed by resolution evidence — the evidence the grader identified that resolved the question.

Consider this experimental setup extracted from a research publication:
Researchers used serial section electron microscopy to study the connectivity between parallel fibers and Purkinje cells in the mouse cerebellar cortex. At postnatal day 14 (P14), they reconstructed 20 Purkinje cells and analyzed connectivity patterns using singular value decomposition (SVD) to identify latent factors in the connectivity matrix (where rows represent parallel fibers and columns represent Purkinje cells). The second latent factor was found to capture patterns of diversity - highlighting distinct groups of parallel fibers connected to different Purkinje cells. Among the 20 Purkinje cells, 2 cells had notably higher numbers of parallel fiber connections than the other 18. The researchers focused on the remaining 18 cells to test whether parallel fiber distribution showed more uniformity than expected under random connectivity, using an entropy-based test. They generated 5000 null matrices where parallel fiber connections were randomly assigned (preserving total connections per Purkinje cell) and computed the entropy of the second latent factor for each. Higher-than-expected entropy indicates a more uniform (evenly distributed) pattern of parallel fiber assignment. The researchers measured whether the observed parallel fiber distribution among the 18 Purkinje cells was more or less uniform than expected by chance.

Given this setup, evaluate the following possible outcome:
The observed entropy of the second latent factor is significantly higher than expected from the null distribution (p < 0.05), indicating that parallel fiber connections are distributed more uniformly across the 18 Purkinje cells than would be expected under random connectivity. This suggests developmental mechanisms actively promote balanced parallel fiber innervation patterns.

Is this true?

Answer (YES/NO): YES